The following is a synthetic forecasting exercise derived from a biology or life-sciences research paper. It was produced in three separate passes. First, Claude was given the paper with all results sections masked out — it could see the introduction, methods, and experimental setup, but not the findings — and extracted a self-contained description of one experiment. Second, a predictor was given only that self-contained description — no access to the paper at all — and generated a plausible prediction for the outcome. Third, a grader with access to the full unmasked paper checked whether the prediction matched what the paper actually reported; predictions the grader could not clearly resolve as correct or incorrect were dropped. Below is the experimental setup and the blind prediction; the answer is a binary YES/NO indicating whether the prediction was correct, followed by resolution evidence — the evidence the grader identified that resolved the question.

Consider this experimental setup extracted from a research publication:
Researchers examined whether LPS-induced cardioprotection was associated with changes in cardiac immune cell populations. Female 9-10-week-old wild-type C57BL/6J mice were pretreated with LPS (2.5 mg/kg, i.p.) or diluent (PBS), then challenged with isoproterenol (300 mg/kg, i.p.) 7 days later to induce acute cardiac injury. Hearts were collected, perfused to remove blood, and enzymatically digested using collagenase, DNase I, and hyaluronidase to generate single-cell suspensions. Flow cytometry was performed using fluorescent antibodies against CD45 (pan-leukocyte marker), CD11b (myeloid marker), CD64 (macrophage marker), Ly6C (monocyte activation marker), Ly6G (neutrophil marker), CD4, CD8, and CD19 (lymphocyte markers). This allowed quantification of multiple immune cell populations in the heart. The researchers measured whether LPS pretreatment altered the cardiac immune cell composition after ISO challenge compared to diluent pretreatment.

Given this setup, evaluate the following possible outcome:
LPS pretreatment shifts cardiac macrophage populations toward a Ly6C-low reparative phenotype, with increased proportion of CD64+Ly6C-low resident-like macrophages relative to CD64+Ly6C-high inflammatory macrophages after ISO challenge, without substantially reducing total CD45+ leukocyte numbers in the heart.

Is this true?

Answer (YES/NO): NO